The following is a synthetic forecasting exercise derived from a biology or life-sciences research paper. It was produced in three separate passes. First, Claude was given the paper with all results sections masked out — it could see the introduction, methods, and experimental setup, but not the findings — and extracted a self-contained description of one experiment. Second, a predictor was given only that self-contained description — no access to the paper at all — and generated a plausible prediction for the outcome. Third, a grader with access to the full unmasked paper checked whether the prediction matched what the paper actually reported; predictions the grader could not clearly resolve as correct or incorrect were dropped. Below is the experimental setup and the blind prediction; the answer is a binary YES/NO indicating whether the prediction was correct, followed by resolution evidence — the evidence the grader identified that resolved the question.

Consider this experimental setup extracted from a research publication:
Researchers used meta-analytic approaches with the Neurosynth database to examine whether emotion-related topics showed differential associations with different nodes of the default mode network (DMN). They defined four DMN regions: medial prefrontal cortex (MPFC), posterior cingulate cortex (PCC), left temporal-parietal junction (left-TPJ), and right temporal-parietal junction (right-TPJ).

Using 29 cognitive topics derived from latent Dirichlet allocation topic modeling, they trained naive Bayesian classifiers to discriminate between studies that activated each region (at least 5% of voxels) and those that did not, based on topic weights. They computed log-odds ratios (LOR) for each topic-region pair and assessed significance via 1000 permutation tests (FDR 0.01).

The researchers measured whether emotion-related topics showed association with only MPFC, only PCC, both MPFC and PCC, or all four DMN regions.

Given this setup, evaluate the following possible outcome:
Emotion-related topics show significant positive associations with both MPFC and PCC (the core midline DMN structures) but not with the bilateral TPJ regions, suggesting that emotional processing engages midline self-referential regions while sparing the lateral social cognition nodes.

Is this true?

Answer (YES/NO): YES